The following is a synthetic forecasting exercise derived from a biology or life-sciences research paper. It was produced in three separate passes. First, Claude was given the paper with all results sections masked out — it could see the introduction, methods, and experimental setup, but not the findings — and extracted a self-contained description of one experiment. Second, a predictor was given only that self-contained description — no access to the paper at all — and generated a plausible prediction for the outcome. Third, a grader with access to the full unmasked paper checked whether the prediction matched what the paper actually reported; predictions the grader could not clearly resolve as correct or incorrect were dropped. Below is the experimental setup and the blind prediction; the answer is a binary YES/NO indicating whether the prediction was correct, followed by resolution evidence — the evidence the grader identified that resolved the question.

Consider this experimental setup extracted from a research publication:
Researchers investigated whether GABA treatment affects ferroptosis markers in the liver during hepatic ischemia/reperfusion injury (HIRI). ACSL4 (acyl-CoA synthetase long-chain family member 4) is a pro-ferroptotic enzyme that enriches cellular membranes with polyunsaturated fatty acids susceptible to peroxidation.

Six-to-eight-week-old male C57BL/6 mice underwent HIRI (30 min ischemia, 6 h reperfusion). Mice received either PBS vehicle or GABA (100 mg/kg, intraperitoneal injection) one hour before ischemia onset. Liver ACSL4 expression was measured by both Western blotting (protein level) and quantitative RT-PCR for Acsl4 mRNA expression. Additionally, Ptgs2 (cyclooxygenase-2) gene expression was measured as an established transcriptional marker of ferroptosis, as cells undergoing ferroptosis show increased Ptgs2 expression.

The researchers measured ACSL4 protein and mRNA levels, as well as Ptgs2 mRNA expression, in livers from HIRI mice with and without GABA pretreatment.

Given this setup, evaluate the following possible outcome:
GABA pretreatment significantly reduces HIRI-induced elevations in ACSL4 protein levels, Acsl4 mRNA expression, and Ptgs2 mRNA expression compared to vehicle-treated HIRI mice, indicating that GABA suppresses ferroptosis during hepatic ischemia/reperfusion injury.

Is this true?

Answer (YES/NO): YES